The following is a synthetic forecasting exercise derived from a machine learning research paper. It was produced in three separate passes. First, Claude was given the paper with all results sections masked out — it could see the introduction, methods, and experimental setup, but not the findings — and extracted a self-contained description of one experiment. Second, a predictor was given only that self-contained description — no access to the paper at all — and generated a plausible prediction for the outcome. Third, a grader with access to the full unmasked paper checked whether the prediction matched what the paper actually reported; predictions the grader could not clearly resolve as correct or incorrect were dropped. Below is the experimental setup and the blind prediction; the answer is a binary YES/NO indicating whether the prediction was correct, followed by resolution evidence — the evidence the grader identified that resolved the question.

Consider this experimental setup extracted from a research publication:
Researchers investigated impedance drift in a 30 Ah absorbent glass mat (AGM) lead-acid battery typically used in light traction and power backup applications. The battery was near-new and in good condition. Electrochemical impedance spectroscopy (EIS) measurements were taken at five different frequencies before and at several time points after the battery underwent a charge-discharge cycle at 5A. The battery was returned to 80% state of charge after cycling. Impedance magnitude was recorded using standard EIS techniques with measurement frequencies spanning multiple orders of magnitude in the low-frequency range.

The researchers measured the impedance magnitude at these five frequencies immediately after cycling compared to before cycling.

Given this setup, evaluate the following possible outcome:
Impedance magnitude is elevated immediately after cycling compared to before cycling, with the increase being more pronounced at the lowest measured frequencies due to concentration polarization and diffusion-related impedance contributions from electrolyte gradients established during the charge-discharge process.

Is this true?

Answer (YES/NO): NO